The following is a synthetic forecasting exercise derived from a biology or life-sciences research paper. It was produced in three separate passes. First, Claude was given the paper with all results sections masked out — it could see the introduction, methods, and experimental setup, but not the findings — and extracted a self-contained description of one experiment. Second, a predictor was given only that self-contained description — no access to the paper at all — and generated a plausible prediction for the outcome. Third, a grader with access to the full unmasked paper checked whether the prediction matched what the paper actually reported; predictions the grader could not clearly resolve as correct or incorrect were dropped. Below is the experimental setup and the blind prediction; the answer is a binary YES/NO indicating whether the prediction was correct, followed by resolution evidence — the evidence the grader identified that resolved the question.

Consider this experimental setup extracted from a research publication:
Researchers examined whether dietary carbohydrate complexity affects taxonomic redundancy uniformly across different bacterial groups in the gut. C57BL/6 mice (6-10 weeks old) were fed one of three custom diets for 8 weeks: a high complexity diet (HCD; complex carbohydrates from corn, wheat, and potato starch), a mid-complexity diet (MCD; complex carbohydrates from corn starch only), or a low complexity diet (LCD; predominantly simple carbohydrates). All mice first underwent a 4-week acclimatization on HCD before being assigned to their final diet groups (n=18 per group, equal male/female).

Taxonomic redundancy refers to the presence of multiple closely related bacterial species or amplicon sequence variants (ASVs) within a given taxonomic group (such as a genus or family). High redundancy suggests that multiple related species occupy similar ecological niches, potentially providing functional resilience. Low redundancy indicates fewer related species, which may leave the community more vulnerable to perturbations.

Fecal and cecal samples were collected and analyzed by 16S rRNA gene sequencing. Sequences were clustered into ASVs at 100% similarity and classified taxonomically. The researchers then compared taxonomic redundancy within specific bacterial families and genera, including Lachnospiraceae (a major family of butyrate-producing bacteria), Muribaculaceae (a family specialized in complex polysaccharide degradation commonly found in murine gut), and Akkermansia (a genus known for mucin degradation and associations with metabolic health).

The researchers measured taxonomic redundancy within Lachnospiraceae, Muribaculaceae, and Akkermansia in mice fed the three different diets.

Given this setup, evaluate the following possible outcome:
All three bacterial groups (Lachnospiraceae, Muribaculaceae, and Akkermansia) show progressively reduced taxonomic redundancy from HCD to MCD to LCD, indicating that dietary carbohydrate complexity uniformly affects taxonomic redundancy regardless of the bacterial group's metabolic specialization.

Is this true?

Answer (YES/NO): NO